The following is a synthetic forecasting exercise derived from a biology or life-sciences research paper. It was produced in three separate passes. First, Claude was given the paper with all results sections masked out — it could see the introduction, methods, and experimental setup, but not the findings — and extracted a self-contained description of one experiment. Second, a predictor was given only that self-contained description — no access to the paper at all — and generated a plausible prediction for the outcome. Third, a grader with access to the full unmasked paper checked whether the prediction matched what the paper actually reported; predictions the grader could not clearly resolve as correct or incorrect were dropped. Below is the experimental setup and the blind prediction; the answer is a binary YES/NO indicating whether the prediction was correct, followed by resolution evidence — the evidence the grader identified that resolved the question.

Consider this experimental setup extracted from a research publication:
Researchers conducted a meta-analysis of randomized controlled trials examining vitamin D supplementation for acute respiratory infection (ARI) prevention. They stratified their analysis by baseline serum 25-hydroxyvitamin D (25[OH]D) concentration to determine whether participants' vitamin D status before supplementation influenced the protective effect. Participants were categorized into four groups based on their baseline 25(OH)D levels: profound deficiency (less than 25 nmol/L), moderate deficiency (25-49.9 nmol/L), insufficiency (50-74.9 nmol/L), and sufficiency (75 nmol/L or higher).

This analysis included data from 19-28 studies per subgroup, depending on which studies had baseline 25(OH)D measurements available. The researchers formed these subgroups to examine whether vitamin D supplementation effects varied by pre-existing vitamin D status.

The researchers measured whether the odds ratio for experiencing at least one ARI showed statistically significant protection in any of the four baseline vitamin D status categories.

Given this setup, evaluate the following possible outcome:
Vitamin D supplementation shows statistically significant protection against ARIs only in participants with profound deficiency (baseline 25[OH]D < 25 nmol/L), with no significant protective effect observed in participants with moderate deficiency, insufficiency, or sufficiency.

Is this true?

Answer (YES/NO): NO